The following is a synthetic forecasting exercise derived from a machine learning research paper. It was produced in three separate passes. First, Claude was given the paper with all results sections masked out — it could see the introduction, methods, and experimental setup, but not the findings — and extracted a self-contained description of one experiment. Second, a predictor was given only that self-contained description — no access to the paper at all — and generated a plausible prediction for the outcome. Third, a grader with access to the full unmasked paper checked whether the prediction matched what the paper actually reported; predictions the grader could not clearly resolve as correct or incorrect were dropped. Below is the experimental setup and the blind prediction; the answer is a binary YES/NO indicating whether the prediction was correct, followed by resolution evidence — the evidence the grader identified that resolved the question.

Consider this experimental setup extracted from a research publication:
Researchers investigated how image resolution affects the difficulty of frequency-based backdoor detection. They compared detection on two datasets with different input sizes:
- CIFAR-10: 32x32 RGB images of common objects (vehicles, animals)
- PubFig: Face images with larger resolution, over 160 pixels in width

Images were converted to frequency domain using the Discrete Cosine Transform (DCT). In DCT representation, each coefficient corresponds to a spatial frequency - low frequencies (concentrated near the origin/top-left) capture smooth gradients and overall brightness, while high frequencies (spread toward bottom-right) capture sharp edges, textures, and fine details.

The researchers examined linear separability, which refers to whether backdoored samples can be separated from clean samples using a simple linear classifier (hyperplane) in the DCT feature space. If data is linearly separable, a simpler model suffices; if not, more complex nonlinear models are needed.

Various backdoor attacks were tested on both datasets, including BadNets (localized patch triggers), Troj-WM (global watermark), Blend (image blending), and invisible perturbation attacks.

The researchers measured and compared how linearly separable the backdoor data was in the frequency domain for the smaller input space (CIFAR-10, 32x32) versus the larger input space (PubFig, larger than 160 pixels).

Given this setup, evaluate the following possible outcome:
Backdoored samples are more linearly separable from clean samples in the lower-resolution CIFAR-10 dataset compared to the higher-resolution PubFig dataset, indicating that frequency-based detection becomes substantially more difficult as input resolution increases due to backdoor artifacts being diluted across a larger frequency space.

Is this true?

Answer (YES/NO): NO